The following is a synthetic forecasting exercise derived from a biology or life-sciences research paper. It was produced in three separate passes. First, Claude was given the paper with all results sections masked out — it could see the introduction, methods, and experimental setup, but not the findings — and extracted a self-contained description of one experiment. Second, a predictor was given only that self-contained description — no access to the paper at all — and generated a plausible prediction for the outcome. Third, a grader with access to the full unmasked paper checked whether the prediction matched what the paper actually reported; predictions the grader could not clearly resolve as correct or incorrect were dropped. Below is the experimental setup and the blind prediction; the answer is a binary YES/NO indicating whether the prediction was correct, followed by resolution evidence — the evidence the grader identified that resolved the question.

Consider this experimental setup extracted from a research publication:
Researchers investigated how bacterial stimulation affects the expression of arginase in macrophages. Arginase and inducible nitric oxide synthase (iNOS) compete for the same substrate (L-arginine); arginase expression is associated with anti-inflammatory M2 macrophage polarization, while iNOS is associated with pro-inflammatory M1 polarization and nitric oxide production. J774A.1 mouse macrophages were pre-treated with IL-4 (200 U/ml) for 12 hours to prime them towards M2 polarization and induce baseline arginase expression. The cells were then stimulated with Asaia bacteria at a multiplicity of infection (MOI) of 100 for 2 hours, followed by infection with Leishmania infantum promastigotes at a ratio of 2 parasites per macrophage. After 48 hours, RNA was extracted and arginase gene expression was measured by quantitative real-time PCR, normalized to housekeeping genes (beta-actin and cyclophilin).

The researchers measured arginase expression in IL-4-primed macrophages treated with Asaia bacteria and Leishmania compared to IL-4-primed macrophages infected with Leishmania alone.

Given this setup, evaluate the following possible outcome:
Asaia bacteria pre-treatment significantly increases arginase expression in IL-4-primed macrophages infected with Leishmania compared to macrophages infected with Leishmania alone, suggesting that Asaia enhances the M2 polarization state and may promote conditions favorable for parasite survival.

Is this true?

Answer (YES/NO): NO